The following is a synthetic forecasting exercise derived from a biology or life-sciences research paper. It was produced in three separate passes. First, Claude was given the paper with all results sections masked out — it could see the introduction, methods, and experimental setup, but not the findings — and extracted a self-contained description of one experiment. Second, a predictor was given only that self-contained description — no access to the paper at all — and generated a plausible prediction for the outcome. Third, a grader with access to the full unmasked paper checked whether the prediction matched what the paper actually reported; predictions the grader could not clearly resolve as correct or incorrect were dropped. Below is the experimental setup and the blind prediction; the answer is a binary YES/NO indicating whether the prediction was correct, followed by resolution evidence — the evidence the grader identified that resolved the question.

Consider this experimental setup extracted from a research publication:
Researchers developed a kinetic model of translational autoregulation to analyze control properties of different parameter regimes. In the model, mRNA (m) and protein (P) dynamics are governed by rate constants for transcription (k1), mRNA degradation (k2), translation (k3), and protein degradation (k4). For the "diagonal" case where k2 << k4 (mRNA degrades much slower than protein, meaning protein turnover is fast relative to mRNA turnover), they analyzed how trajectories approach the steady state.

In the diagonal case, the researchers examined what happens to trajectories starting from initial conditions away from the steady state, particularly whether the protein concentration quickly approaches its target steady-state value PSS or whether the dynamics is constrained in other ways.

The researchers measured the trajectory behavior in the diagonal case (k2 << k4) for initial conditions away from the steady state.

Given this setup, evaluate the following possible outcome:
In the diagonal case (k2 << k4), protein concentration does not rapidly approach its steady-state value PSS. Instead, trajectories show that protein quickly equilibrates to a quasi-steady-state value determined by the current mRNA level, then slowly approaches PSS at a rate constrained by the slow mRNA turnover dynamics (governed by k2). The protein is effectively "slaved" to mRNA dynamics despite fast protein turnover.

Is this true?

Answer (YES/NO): YES